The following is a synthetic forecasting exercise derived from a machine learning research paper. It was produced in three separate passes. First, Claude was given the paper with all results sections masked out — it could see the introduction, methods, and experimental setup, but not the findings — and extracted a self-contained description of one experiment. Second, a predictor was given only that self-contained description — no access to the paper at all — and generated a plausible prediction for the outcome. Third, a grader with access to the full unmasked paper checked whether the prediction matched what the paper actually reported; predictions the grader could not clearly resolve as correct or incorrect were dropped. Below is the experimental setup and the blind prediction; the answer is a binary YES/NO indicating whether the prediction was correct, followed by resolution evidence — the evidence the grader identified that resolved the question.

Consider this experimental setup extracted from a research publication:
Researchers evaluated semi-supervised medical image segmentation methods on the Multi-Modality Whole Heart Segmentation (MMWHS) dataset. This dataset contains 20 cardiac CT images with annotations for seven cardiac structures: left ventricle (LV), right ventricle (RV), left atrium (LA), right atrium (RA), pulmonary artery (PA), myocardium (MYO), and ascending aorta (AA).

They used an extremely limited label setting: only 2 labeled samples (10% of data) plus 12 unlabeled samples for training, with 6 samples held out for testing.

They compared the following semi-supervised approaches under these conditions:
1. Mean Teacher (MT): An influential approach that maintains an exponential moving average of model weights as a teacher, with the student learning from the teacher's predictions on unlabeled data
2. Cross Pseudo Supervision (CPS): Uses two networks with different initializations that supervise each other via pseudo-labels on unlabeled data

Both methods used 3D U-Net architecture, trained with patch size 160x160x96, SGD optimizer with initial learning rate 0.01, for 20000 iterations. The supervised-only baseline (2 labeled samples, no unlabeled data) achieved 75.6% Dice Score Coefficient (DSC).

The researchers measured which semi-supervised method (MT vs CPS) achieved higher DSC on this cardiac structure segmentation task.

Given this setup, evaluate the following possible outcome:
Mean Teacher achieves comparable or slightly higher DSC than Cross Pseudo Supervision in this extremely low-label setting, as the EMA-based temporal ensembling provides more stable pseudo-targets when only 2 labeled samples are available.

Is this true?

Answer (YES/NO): NO